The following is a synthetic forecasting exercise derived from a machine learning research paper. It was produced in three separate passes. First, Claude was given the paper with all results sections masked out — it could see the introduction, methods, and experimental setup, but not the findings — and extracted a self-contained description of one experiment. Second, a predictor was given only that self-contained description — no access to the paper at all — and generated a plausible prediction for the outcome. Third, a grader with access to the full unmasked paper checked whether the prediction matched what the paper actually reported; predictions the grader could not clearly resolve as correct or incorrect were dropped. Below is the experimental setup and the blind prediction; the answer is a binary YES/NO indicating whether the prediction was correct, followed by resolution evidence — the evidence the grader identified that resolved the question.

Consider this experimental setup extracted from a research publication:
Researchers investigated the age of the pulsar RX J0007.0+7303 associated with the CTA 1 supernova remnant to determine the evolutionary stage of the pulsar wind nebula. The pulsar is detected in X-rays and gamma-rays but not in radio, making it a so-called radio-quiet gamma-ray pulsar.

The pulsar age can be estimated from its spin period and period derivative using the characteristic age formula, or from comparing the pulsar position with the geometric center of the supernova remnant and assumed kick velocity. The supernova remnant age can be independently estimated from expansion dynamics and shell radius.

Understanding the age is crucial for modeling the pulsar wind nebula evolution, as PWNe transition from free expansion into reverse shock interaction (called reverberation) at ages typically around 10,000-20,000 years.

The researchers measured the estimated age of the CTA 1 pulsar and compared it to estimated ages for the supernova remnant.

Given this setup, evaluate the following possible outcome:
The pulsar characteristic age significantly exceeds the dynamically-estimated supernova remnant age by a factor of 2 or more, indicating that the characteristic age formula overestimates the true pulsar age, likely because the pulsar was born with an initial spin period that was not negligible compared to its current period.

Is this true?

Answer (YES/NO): NO